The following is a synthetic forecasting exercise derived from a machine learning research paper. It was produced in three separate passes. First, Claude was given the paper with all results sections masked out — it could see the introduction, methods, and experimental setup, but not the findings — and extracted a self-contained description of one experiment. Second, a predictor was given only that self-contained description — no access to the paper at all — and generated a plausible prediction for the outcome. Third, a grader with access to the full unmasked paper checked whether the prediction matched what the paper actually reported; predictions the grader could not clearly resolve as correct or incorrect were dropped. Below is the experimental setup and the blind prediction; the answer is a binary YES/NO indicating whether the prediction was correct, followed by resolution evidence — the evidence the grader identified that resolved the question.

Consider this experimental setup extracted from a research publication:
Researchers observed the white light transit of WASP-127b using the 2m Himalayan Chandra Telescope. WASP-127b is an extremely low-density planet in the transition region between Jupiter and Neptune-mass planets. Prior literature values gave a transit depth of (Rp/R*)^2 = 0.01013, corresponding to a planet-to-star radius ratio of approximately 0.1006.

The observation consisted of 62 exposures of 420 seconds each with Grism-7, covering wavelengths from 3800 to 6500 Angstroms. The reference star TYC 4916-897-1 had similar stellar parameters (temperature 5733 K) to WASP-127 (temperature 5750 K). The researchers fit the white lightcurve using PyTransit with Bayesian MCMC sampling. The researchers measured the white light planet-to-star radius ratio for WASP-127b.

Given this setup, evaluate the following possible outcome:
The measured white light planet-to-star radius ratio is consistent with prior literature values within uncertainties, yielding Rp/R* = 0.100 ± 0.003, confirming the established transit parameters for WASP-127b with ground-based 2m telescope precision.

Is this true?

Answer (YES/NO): NO